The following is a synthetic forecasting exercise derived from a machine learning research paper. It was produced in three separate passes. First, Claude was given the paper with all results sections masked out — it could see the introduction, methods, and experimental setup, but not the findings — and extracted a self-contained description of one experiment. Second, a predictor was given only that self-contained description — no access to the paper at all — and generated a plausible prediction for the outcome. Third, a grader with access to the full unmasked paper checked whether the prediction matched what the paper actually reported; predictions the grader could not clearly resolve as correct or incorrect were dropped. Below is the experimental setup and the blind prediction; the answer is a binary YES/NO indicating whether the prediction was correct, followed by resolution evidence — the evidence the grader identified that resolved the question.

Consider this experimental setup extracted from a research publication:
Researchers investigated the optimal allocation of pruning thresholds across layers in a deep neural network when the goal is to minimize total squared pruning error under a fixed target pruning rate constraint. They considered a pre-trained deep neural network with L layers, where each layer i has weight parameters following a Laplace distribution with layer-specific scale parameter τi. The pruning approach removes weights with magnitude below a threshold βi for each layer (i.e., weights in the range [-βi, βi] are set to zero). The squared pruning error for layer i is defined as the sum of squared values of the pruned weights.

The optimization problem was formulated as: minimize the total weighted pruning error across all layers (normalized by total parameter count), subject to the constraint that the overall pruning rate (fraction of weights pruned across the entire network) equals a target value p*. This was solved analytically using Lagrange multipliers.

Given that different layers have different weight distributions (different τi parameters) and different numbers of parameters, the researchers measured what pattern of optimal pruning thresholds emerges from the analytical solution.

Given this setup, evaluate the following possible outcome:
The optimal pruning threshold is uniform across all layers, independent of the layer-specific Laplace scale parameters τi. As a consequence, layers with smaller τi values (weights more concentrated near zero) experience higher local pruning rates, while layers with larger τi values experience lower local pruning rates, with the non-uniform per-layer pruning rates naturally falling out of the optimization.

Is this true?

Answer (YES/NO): YES